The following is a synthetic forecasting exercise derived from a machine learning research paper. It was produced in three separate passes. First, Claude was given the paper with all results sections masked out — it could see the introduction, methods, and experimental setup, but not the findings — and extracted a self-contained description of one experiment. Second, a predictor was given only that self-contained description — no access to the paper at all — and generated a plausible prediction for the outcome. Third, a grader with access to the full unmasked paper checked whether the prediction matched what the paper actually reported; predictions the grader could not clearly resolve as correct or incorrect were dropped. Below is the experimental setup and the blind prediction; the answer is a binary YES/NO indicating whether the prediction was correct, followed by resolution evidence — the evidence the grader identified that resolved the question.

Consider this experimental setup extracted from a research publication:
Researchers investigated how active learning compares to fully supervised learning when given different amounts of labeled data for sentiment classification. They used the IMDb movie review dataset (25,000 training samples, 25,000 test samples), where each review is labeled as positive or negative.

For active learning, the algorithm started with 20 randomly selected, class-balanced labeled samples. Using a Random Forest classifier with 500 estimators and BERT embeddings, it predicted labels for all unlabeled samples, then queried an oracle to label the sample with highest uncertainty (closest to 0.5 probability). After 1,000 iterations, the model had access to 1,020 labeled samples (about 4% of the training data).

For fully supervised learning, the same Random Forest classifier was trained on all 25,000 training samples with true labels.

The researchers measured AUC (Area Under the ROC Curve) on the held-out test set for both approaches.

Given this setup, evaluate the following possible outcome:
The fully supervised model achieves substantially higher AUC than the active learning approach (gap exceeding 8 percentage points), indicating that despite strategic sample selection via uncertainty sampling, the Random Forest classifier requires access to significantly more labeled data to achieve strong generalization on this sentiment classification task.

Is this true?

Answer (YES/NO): NO